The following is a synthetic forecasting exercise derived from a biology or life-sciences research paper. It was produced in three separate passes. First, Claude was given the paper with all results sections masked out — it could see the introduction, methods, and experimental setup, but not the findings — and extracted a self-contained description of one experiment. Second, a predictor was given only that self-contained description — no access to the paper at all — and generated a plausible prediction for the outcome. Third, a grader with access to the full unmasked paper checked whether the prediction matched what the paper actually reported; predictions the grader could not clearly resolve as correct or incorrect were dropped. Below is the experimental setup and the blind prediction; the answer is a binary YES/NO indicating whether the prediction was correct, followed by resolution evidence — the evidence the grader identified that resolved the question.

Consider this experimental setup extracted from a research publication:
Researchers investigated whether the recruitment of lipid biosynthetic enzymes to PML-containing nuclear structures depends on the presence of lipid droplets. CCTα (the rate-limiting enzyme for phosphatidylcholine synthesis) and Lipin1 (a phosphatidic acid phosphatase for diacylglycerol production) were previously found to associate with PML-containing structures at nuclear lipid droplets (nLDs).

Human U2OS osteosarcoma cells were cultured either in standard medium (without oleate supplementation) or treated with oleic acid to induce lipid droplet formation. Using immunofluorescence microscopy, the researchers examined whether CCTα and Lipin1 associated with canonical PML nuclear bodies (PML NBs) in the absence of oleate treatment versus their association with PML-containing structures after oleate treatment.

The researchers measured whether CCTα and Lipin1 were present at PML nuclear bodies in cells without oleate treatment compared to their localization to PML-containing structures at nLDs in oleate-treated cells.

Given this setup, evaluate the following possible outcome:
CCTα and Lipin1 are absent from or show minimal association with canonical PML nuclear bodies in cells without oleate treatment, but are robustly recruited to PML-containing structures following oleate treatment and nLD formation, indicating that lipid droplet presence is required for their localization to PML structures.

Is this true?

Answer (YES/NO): YES